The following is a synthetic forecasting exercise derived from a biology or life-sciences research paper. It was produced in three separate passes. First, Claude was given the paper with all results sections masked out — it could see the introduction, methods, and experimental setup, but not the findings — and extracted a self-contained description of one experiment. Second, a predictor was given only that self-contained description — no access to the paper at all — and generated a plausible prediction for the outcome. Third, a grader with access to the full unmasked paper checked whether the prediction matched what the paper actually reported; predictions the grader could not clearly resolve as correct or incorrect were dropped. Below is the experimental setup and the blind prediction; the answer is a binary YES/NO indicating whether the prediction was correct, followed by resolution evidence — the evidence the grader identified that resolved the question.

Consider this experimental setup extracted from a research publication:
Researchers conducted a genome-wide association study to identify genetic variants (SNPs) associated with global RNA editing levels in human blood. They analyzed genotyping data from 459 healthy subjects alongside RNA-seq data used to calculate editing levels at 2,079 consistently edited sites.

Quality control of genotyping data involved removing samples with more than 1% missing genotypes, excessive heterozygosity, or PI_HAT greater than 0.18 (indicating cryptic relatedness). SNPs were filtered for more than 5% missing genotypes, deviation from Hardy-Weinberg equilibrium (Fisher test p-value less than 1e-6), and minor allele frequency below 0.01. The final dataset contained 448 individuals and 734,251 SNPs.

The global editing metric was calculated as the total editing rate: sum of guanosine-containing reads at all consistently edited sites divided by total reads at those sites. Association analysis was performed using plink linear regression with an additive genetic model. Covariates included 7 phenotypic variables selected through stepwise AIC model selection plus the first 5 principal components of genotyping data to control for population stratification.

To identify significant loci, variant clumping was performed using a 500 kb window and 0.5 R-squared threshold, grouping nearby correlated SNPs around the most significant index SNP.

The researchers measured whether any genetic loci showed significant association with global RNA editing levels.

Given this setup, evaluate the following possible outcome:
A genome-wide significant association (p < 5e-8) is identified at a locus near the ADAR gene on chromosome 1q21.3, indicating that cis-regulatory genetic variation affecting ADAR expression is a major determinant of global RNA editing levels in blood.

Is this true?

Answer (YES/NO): NO